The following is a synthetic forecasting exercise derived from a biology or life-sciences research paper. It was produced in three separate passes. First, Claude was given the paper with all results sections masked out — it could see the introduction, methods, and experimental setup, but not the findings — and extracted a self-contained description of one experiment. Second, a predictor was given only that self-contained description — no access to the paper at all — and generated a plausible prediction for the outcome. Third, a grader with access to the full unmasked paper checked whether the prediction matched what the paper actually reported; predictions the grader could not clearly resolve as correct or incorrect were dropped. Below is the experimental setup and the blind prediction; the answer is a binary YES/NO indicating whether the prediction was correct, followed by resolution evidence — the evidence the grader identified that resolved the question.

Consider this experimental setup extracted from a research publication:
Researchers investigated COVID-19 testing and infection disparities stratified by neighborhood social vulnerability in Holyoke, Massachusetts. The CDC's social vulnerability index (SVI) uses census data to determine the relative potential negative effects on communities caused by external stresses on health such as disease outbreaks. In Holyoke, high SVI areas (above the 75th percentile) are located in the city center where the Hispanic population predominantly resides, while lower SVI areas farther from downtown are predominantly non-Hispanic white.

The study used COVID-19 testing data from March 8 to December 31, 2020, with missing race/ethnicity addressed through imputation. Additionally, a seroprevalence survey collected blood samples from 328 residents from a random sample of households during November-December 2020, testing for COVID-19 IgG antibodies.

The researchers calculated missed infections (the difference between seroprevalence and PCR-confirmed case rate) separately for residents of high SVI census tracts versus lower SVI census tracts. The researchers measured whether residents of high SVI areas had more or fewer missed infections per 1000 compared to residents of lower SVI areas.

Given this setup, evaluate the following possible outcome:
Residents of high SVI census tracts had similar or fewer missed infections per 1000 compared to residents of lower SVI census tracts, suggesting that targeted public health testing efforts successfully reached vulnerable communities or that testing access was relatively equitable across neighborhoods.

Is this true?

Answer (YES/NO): NO